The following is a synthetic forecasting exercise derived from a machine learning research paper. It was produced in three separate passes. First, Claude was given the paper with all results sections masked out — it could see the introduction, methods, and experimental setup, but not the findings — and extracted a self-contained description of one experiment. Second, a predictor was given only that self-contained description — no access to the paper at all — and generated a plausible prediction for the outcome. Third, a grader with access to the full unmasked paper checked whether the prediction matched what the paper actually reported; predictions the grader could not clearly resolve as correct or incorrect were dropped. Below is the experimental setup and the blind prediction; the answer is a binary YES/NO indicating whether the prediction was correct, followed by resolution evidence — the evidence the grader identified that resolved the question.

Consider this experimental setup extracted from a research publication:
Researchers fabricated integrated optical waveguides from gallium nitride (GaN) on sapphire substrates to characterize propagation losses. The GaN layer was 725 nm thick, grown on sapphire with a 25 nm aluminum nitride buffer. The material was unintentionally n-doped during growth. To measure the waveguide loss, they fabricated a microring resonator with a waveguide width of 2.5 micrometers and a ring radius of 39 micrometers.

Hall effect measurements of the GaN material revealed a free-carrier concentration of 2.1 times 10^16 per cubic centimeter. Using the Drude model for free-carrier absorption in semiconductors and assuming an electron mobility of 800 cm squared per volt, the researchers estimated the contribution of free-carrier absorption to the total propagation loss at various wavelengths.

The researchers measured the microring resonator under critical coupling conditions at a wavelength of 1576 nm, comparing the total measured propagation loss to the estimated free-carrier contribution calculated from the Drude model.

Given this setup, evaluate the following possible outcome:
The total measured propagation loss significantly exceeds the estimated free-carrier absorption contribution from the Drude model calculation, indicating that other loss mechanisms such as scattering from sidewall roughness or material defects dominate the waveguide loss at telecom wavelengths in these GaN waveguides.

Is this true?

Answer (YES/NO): YES